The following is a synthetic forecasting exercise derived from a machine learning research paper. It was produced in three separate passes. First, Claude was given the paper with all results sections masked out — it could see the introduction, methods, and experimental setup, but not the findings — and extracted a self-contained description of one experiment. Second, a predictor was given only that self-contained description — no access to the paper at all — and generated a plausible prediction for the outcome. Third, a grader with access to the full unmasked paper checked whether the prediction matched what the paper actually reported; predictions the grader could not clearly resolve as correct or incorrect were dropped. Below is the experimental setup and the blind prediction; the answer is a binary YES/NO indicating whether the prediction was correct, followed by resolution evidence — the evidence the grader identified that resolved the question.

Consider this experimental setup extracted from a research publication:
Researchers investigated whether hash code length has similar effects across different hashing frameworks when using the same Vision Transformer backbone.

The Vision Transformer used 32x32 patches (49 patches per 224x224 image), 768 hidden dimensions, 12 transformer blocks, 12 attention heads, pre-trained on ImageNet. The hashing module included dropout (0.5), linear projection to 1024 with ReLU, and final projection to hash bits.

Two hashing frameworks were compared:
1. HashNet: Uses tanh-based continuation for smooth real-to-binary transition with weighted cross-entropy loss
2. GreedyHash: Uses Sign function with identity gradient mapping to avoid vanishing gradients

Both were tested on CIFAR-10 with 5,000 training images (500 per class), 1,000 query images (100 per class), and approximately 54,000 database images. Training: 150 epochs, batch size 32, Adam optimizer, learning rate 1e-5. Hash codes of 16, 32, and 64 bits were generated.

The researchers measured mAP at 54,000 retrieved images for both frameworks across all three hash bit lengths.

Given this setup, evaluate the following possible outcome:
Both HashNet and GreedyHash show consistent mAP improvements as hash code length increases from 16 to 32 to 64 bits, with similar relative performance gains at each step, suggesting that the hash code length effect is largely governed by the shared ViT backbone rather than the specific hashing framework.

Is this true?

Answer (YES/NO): NO